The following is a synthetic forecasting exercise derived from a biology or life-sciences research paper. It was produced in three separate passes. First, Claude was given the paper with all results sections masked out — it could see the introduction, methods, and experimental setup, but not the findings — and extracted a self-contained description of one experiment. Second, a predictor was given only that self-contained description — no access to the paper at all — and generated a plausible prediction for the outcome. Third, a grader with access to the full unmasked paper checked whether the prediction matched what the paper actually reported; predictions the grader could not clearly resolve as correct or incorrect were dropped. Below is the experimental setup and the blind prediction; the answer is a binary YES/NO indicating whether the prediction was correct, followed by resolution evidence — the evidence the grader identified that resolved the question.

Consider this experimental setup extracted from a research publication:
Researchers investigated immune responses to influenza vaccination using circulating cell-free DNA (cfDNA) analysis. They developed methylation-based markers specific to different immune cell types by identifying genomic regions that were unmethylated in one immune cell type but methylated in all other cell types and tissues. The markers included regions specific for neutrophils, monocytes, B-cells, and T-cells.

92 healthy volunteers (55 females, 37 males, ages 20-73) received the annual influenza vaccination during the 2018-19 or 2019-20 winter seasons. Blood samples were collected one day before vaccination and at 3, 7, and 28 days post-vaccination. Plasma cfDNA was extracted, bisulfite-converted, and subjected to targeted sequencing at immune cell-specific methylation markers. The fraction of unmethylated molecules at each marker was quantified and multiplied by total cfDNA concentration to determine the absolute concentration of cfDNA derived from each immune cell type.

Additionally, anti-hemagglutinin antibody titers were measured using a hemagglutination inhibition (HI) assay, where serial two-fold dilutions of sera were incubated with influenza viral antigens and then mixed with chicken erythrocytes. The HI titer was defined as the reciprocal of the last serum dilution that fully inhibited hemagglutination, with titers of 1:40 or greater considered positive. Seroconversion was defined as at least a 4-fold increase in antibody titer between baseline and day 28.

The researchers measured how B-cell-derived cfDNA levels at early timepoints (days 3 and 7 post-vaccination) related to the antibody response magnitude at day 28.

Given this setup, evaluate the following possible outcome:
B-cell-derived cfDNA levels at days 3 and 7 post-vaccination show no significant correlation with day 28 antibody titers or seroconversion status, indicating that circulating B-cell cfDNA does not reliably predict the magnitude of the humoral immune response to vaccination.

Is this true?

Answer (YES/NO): NO